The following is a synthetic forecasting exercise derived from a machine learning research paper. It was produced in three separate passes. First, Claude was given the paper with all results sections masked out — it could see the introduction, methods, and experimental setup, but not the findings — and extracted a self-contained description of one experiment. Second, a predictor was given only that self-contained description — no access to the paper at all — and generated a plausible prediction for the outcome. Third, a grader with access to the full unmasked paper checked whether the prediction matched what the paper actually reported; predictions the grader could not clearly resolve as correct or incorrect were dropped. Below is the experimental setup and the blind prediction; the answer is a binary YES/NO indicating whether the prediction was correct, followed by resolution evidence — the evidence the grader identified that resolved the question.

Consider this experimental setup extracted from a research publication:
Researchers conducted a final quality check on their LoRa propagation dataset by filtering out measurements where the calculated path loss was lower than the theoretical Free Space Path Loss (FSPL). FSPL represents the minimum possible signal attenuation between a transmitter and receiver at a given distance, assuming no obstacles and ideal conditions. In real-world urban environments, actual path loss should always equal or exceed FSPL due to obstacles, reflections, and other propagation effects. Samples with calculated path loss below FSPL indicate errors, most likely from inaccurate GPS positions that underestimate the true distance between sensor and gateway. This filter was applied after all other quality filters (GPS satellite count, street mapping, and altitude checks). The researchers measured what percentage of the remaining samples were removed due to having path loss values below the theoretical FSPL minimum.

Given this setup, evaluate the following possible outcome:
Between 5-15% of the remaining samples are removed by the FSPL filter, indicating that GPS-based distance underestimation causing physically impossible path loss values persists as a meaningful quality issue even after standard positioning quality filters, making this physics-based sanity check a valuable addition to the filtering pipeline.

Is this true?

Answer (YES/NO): NO